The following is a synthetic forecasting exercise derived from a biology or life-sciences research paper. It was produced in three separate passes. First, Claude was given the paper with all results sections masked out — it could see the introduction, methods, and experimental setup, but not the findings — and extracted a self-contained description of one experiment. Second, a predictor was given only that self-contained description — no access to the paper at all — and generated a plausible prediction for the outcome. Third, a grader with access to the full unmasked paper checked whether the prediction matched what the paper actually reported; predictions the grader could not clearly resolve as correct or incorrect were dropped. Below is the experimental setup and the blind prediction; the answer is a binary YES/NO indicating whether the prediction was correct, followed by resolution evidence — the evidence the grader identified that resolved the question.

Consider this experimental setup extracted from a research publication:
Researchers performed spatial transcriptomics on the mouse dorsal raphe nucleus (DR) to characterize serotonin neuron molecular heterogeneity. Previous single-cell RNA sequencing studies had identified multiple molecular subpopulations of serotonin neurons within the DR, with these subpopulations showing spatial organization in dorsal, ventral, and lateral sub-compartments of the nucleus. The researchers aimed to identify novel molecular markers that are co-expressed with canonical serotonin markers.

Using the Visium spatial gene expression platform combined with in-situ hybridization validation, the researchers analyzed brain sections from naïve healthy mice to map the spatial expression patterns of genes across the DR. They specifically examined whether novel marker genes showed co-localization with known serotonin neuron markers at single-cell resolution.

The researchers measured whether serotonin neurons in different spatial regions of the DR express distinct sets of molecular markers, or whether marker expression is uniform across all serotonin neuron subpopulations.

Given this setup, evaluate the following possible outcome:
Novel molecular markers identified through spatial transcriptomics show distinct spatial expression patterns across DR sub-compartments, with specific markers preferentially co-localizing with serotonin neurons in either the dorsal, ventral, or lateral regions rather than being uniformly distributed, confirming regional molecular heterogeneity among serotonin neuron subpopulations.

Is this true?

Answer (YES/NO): YES